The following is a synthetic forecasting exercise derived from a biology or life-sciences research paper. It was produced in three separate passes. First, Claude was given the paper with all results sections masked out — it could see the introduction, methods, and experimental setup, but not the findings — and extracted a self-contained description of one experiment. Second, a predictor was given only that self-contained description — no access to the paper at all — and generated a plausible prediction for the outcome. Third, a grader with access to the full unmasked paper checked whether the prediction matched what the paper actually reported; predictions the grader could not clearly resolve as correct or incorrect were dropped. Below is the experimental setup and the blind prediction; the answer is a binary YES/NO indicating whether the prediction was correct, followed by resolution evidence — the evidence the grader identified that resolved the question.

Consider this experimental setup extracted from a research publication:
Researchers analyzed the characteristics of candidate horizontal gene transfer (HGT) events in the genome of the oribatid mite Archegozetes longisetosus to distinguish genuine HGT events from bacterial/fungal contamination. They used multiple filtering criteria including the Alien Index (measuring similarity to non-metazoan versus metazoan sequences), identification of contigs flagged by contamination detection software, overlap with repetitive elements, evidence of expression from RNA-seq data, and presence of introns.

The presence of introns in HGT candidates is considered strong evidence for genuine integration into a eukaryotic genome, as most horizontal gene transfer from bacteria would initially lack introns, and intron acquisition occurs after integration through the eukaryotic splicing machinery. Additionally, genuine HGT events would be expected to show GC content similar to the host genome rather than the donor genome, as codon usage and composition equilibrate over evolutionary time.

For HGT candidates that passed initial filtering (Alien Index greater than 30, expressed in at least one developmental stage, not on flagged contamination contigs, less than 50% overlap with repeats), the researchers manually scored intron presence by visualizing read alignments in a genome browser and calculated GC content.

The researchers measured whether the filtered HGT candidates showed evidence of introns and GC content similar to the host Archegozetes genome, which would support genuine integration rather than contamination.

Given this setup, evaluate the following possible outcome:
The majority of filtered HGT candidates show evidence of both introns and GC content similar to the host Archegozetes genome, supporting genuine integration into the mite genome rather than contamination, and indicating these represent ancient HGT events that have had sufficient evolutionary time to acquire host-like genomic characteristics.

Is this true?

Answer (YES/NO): NO